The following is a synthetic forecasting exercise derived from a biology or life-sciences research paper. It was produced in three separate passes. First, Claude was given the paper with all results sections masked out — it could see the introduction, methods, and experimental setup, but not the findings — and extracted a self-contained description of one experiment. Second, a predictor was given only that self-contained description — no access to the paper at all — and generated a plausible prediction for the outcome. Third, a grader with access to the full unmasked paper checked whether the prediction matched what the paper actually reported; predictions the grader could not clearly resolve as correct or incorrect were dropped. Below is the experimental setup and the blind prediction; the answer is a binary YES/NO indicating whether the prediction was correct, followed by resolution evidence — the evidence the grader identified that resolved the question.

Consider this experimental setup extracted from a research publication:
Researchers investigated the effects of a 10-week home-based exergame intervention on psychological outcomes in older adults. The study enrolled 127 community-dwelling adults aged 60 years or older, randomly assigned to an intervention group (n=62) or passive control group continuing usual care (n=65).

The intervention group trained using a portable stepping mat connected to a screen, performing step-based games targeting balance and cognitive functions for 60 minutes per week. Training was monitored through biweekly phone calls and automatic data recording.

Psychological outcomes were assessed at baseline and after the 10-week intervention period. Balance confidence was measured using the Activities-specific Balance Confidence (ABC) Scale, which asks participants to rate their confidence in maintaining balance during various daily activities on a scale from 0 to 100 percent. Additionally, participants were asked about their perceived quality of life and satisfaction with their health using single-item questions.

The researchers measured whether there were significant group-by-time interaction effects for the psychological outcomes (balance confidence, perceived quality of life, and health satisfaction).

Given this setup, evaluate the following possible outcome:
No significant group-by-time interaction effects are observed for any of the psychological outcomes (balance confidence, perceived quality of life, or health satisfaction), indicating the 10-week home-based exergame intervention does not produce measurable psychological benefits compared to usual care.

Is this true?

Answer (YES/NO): NO